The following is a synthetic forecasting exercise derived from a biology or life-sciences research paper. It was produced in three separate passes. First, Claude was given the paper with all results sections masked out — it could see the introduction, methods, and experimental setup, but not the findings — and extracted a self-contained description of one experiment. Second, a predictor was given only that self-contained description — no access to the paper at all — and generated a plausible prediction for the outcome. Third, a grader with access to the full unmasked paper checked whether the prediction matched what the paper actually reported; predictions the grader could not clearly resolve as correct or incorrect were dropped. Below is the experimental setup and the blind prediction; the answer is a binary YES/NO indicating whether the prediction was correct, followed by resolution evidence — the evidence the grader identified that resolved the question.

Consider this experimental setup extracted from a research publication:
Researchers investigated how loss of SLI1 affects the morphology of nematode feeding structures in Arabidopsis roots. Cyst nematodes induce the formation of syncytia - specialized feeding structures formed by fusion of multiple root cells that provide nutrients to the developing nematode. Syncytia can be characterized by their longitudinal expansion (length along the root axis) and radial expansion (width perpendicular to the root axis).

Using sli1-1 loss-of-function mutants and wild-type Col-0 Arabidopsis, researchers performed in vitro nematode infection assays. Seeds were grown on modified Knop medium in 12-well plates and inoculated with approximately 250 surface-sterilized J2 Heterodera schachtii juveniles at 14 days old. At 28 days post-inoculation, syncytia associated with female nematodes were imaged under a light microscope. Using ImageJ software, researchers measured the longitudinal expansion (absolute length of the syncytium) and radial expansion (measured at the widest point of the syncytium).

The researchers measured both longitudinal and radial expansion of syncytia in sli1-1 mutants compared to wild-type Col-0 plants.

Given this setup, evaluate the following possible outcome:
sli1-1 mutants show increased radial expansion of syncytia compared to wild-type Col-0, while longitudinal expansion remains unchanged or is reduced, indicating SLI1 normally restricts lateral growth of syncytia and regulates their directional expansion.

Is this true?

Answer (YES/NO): NO